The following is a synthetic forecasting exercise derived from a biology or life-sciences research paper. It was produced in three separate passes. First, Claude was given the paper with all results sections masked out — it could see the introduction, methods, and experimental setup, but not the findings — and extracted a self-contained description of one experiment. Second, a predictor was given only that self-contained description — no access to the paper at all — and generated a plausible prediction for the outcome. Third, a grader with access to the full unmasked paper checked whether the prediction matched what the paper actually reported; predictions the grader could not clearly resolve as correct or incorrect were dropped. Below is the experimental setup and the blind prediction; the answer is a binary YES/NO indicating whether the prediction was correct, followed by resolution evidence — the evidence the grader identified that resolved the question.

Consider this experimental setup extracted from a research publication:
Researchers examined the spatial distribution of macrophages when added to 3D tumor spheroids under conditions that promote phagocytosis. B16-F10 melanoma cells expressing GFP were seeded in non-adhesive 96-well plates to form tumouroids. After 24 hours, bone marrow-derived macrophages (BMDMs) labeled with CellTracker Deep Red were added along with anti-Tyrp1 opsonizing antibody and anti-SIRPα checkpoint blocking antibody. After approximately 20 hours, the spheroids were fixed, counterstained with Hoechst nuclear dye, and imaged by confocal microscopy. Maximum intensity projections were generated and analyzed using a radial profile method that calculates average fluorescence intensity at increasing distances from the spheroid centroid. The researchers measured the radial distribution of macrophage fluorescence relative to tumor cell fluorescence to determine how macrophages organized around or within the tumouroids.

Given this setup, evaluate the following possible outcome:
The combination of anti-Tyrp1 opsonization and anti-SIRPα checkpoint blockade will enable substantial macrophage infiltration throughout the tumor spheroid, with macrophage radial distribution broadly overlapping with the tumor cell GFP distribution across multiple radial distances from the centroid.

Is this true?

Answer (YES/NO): NO